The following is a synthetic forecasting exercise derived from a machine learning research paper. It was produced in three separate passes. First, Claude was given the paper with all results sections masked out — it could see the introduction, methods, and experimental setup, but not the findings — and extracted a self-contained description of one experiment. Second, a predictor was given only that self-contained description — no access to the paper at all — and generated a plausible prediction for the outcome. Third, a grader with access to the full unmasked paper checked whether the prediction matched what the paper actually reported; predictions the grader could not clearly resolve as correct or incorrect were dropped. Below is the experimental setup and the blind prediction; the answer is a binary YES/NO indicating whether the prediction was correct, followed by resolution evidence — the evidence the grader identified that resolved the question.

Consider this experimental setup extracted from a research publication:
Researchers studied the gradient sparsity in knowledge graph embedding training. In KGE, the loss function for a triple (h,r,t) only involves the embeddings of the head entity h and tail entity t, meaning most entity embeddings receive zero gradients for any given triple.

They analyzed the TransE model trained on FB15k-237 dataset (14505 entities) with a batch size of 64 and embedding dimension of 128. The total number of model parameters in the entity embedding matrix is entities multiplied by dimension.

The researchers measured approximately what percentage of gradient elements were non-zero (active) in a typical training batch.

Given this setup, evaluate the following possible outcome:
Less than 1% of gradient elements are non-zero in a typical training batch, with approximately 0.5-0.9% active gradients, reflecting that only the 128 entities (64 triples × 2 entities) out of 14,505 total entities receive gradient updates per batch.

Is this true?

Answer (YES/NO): NO